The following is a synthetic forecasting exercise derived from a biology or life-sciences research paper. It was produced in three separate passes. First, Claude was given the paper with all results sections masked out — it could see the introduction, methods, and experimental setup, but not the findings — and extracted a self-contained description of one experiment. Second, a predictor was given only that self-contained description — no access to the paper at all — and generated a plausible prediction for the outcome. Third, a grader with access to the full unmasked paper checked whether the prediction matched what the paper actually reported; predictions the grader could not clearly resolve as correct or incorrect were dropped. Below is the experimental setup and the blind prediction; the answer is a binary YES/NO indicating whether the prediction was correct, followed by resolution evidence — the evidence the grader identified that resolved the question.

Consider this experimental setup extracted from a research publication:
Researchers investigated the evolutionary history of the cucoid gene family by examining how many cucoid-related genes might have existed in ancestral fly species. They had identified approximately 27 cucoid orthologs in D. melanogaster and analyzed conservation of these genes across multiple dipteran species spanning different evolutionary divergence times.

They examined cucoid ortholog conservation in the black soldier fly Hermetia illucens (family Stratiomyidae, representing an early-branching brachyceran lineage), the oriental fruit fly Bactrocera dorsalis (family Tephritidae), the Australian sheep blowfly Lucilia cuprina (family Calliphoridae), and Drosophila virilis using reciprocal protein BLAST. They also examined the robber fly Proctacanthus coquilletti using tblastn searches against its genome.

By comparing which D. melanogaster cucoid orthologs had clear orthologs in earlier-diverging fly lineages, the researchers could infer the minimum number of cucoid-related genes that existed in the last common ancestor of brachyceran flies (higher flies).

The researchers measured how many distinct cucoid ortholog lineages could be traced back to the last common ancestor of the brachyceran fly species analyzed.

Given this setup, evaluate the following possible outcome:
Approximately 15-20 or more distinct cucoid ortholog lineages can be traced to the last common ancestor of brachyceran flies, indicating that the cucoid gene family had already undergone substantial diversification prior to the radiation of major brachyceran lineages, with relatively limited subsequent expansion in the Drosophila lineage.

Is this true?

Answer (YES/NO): NO